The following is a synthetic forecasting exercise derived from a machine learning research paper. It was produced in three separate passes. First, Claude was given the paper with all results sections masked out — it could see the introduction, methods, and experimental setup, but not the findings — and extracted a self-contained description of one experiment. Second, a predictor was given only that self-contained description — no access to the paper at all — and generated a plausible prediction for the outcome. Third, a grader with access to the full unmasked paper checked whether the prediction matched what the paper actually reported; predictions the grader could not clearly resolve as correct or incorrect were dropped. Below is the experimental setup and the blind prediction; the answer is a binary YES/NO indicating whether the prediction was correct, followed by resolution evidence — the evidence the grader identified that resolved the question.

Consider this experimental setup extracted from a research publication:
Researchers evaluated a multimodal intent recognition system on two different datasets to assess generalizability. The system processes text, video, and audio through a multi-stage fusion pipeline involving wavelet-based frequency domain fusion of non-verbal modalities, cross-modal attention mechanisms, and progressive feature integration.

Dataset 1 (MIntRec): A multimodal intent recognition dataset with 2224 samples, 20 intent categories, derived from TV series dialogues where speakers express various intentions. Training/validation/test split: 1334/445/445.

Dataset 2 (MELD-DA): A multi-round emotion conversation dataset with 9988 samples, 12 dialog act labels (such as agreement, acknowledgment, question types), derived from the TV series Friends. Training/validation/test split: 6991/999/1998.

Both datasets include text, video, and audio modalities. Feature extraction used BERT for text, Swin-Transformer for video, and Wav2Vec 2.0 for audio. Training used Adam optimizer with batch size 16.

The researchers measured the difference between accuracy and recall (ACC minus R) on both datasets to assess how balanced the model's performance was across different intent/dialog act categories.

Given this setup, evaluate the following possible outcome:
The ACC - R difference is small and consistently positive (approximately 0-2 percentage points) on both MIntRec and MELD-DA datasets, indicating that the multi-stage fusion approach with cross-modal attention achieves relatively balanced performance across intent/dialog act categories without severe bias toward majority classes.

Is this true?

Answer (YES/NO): NO